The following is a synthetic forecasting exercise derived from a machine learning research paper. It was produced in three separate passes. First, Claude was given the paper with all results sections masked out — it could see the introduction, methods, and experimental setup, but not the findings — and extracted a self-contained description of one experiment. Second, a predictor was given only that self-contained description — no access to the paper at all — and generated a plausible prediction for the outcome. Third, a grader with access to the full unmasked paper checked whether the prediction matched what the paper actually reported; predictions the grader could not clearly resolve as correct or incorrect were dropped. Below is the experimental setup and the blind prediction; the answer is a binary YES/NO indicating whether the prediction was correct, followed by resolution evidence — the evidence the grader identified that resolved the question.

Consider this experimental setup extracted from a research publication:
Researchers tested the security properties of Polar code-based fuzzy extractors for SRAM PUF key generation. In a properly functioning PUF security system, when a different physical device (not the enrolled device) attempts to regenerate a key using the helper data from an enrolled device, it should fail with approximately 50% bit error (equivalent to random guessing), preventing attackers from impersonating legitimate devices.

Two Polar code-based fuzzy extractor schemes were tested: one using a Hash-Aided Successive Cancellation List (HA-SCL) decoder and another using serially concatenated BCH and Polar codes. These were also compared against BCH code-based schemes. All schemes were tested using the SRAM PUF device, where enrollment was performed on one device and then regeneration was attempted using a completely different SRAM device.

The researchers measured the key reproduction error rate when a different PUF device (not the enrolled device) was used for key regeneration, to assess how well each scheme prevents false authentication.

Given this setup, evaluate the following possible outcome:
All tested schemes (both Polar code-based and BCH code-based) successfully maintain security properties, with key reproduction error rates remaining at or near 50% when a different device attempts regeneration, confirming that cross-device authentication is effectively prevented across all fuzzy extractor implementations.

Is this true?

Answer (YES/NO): NO